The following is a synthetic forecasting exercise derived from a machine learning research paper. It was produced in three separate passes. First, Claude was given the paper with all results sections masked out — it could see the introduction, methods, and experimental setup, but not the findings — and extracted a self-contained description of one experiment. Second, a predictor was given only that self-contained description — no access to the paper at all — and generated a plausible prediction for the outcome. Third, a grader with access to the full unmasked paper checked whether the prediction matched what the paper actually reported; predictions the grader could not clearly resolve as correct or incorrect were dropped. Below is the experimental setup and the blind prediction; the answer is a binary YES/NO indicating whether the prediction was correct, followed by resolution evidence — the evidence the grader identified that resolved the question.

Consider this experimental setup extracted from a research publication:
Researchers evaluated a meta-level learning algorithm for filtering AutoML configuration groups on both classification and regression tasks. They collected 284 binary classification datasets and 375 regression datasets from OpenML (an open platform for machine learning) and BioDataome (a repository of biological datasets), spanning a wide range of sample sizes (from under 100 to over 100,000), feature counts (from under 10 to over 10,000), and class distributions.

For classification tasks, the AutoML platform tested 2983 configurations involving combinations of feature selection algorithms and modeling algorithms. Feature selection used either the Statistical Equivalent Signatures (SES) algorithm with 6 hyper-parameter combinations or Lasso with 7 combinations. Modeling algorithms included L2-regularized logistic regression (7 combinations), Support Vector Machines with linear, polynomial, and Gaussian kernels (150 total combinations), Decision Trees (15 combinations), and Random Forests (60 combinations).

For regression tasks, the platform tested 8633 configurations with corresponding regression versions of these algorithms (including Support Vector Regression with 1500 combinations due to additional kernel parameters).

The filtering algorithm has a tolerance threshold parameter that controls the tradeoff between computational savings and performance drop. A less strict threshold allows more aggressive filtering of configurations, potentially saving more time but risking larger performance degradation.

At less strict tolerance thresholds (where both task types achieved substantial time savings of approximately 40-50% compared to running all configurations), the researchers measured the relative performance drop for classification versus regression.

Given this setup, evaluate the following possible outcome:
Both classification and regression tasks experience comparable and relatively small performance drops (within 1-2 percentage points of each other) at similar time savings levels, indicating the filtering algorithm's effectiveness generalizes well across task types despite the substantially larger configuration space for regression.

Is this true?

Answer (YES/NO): NO